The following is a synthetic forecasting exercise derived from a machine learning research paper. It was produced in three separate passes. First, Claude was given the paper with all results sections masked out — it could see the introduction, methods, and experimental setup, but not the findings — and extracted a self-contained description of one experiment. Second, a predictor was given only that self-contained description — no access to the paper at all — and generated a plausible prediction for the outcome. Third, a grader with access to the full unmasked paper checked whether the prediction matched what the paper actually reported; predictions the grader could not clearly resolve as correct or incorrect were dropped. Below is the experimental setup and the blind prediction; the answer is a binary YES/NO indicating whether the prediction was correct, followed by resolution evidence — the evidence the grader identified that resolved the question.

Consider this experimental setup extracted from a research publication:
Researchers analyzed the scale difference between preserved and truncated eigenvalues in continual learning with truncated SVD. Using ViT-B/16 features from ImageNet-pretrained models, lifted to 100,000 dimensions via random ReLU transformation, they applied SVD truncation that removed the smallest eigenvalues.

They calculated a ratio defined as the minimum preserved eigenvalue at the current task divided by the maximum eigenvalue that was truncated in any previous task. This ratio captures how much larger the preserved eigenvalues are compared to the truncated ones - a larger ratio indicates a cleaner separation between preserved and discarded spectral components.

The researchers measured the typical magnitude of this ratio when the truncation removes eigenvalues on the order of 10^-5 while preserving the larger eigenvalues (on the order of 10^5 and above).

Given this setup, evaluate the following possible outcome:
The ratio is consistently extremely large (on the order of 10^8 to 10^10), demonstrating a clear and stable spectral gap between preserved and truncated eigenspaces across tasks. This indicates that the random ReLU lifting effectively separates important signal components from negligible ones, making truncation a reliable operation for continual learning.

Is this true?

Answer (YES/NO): YES